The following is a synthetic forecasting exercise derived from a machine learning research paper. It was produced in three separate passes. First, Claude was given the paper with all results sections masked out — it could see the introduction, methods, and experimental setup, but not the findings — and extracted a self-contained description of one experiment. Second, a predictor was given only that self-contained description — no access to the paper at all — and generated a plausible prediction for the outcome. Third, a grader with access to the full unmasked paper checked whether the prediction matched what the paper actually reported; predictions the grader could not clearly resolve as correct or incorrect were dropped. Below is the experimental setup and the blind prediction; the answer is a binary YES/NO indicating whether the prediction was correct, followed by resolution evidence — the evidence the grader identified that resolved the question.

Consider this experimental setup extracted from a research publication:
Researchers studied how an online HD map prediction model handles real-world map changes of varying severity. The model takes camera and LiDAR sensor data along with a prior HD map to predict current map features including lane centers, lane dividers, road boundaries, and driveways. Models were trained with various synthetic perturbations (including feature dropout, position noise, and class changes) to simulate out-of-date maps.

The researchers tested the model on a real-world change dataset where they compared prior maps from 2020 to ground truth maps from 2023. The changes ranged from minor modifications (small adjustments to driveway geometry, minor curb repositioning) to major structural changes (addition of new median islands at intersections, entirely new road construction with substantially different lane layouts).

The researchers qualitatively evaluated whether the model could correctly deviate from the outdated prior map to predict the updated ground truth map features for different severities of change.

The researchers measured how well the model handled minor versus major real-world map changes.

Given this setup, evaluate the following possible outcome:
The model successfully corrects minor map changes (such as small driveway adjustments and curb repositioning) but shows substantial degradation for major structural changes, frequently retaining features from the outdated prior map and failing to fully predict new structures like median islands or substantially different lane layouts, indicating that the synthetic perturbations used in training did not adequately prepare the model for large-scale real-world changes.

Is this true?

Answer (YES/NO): YES